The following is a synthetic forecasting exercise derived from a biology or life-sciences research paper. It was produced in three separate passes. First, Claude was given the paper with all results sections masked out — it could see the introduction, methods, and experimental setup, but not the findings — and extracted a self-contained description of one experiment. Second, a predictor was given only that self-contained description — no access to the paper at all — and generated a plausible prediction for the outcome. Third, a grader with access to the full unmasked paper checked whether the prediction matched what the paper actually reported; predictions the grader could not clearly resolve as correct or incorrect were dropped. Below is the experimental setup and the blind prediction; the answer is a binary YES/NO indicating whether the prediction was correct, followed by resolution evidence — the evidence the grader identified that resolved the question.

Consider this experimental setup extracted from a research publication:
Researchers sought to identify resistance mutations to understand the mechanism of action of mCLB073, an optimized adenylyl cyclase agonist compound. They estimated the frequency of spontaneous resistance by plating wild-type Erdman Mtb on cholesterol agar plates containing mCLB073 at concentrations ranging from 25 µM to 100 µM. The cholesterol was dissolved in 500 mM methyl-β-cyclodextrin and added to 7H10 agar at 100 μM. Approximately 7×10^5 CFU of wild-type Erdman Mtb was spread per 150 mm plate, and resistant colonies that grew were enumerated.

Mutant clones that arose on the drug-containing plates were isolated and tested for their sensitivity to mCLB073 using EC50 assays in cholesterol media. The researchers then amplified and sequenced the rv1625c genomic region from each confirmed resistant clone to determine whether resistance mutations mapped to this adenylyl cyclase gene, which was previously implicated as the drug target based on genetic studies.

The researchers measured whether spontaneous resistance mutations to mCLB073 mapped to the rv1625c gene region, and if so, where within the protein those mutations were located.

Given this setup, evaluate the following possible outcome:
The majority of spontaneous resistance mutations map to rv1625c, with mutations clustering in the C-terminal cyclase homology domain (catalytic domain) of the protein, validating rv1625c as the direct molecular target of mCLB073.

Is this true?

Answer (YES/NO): NO